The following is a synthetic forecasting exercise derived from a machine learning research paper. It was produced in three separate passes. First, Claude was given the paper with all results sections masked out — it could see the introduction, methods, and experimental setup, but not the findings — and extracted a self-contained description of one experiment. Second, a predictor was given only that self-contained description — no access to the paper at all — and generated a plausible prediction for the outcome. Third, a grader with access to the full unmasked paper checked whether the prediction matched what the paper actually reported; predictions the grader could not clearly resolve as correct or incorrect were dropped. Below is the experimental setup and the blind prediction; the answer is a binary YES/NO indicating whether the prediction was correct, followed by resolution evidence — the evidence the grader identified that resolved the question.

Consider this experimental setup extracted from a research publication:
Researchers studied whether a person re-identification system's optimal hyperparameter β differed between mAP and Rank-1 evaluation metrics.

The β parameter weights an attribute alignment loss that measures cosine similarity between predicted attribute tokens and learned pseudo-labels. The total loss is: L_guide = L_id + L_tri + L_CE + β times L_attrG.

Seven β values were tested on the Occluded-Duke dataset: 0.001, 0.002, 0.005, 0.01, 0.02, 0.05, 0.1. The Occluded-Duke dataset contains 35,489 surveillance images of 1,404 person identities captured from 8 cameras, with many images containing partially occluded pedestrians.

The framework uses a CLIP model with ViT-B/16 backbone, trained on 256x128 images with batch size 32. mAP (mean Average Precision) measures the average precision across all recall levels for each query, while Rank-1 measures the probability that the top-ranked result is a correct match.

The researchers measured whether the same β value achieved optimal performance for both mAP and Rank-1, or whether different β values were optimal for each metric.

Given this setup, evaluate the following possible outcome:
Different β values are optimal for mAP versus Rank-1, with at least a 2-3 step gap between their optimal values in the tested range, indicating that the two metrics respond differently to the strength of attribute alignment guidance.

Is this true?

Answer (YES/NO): NO